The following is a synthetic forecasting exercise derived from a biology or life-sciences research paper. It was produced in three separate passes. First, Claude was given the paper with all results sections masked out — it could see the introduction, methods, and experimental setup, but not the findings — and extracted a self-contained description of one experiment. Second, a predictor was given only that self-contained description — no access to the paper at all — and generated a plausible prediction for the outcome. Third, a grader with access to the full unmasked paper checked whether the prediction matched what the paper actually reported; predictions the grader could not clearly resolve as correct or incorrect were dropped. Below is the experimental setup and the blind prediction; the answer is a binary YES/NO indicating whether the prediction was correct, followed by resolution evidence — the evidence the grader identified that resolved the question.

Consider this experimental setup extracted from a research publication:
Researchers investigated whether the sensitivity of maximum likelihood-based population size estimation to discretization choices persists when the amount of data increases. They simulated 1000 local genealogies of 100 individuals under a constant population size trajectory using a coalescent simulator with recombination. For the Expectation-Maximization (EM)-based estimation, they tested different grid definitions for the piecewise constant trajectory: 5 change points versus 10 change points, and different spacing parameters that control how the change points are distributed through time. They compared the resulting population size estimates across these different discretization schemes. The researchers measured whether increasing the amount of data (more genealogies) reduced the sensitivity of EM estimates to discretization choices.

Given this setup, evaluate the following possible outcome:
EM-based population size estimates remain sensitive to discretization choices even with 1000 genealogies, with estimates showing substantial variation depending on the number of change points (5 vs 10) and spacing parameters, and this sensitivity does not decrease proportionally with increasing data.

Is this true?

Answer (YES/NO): YES